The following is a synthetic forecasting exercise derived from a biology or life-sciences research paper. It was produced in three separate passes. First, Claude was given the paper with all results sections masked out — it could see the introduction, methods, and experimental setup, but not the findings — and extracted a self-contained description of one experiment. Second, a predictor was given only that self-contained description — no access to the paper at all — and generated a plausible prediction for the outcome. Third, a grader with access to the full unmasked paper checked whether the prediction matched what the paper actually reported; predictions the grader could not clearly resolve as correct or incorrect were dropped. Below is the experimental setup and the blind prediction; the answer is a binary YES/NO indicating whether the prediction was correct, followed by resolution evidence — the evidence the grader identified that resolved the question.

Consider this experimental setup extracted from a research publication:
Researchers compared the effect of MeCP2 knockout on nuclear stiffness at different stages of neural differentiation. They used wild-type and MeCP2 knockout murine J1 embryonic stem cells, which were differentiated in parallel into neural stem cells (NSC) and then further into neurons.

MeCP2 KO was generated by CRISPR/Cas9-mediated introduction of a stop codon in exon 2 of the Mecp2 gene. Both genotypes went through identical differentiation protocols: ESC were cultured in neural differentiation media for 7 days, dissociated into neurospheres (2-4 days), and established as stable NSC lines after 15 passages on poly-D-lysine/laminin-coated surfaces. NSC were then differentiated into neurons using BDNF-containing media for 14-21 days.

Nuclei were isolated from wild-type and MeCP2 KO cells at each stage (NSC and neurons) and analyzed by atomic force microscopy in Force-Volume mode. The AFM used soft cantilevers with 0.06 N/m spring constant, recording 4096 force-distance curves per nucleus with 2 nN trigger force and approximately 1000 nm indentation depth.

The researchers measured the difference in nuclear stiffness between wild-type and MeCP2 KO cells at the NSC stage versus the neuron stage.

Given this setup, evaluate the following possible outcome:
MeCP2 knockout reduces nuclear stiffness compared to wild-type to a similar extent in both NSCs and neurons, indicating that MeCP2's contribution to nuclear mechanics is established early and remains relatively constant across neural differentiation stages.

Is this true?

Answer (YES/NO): NO